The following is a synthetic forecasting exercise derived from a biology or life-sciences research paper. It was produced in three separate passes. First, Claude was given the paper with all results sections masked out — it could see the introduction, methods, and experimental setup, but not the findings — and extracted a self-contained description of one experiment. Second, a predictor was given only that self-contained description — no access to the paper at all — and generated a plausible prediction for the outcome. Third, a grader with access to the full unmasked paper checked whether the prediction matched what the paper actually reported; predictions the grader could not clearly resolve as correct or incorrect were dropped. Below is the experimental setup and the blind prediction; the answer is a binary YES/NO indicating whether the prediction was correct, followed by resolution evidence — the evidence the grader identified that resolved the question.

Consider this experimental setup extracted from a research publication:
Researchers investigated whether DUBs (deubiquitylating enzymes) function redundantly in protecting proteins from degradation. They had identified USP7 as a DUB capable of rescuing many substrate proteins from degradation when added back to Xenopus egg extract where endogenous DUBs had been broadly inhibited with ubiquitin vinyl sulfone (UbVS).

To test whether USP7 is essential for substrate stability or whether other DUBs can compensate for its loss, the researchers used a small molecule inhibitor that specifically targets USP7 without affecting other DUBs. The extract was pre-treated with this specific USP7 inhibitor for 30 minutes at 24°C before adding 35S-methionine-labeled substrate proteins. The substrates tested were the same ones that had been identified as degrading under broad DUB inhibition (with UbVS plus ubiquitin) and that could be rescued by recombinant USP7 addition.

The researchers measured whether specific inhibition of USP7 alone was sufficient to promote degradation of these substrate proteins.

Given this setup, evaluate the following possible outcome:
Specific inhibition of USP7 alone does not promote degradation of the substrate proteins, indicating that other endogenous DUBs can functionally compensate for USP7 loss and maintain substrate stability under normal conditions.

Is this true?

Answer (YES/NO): YES